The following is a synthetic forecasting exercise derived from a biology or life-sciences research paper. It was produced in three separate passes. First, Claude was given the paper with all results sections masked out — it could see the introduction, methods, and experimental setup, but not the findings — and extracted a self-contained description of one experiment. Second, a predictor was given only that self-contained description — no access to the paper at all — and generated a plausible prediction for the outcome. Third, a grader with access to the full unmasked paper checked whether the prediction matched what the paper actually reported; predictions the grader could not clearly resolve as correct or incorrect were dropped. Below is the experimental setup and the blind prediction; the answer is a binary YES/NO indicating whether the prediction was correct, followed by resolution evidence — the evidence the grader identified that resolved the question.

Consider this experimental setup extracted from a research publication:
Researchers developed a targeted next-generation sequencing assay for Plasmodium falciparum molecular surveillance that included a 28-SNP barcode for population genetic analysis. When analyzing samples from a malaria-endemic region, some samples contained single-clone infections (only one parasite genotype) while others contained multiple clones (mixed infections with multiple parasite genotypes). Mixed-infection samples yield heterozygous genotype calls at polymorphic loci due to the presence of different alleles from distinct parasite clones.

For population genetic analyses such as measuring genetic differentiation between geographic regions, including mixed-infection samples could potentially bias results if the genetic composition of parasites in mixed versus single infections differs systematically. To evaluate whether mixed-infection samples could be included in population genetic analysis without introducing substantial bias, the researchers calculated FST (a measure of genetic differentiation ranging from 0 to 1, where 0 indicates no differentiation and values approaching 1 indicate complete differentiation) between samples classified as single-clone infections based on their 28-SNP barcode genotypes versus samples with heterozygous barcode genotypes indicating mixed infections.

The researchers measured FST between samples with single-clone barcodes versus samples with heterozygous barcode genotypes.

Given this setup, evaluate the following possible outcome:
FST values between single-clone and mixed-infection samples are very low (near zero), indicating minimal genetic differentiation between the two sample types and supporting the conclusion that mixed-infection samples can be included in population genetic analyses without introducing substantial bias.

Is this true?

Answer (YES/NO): YES